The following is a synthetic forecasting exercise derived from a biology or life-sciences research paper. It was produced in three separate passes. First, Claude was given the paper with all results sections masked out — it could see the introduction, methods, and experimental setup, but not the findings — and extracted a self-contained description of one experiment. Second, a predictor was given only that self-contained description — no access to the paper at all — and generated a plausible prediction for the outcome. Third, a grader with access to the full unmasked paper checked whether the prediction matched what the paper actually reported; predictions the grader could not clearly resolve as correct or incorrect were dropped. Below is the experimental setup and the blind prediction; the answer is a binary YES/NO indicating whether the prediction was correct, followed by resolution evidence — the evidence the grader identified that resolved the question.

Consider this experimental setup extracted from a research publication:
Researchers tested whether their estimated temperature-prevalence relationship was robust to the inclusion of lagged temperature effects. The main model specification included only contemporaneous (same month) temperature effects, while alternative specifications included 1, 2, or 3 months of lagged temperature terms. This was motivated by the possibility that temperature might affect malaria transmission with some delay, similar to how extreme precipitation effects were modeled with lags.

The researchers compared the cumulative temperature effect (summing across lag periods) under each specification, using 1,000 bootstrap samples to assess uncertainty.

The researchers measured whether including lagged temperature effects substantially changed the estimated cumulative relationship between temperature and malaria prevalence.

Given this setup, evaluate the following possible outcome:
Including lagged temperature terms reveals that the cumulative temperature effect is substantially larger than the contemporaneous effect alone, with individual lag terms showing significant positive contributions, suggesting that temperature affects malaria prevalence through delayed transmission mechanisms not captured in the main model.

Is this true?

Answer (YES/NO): NO